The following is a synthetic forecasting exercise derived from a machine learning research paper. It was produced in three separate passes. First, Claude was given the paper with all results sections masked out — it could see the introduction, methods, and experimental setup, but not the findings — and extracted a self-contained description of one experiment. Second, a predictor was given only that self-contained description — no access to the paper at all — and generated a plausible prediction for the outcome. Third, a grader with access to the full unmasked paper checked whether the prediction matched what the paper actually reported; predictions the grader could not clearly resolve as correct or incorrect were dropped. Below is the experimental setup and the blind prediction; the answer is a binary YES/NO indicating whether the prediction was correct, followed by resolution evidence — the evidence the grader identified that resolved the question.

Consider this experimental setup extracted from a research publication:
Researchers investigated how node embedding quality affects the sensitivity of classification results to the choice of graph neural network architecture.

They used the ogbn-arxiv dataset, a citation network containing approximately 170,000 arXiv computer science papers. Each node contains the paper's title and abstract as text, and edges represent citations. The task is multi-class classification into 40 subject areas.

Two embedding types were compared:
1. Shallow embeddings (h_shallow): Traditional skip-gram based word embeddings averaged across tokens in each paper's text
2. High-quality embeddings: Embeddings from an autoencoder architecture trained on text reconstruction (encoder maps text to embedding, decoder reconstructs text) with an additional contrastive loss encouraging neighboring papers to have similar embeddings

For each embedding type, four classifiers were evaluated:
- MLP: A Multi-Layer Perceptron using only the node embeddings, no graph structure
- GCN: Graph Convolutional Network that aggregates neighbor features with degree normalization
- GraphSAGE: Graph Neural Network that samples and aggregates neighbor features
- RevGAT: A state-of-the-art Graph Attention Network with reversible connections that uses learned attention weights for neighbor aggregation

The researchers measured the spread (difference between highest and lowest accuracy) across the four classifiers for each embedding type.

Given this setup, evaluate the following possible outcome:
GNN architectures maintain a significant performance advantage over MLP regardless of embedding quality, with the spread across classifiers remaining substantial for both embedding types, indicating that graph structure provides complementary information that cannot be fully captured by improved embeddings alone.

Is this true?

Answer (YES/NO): NO